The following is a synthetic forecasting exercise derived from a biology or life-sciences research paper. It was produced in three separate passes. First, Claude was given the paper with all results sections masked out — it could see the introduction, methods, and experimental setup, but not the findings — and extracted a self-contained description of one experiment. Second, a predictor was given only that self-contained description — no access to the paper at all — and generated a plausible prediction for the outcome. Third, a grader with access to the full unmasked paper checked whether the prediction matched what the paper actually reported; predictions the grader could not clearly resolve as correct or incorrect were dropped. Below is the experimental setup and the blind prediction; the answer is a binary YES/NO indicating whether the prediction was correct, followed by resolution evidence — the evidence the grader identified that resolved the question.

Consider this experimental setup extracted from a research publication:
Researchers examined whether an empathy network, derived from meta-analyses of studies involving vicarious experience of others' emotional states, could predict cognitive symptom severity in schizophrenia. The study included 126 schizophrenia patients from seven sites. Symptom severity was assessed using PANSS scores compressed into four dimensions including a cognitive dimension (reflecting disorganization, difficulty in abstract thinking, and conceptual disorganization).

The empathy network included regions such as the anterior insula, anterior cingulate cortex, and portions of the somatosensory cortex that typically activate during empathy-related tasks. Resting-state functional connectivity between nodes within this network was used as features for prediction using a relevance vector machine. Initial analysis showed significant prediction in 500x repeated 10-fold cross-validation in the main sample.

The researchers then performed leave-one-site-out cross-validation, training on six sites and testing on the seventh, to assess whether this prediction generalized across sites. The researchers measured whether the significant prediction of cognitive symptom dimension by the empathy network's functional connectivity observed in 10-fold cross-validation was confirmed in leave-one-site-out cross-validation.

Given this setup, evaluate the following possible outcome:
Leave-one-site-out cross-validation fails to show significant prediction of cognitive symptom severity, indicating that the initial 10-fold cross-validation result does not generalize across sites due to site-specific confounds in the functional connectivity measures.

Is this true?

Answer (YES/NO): NO